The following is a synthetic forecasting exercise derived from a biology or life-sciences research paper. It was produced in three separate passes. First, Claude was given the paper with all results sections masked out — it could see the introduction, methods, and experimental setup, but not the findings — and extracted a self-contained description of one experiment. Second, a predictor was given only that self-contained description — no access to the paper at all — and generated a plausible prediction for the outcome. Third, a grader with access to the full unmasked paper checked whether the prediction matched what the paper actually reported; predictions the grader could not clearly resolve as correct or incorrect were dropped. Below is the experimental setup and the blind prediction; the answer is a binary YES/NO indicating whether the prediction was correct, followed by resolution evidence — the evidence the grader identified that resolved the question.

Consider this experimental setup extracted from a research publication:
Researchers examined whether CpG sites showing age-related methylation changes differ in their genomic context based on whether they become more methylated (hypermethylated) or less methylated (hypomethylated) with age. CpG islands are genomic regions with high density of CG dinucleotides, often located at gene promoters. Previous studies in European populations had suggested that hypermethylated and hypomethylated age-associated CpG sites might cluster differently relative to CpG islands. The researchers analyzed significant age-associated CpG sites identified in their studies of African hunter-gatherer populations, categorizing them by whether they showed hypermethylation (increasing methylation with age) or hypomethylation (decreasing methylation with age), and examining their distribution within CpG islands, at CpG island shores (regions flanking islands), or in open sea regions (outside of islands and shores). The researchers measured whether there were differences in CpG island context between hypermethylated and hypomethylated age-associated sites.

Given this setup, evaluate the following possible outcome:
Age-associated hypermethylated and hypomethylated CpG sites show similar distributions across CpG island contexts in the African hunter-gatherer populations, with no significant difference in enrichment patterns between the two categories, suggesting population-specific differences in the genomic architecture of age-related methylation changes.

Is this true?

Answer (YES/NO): NO